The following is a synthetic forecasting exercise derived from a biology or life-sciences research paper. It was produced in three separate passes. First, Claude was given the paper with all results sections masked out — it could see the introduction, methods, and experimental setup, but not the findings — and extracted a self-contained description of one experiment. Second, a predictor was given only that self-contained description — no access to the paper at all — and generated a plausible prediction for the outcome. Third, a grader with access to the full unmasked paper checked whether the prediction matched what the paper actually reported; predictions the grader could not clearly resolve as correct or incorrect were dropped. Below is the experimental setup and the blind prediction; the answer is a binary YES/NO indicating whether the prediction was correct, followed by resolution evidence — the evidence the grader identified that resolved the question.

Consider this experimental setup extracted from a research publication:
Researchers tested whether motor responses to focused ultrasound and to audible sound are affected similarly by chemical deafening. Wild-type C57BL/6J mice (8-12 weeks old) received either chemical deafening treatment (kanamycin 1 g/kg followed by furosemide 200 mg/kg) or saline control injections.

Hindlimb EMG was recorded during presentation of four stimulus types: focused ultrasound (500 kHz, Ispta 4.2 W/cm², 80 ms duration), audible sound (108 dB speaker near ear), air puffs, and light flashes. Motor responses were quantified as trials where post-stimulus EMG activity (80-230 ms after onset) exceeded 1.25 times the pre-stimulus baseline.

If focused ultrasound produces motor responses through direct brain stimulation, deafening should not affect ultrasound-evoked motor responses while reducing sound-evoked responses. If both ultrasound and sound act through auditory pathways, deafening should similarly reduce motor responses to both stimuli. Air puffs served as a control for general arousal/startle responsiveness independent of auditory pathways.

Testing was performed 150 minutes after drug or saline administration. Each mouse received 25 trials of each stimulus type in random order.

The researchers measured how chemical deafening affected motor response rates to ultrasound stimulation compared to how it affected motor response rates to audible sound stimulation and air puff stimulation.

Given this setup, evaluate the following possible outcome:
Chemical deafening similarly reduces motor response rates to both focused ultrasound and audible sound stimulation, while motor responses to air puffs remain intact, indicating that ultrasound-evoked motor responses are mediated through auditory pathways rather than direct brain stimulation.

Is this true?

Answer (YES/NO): YES